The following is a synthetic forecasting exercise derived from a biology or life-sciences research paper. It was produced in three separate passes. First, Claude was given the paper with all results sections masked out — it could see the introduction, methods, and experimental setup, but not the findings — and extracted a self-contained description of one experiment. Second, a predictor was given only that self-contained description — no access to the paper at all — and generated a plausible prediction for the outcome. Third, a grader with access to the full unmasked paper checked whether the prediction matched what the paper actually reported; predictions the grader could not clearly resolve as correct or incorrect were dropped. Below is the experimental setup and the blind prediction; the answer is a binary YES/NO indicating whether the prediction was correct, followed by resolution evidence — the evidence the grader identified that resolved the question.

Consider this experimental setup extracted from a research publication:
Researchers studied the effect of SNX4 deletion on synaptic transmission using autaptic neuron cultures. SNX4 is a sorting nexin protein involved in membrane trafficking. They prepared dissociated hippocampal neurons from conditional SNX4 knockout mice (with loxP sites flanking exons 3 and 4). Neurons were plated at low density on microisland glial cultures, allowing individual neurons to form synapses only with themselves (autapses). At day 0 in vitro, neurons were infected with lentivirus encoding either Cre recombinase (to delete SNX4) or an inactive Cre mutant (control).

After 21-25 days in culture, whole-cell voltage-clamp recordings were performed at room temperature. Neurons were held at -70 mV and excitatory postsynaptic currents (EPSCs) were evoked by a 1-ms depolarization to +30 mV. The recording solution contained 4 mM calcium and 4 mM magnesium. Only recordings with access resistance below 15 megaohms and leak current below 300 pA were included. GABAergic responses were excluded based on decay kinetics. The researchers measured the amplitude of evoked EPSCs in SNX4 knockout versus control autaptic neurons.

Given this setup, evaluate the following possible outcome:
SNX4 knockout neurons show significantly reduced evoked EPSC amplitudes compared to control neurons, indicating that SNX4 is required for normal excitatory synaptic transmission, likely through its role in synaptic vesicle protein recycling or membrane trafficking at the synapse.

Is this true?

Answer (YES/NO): NO